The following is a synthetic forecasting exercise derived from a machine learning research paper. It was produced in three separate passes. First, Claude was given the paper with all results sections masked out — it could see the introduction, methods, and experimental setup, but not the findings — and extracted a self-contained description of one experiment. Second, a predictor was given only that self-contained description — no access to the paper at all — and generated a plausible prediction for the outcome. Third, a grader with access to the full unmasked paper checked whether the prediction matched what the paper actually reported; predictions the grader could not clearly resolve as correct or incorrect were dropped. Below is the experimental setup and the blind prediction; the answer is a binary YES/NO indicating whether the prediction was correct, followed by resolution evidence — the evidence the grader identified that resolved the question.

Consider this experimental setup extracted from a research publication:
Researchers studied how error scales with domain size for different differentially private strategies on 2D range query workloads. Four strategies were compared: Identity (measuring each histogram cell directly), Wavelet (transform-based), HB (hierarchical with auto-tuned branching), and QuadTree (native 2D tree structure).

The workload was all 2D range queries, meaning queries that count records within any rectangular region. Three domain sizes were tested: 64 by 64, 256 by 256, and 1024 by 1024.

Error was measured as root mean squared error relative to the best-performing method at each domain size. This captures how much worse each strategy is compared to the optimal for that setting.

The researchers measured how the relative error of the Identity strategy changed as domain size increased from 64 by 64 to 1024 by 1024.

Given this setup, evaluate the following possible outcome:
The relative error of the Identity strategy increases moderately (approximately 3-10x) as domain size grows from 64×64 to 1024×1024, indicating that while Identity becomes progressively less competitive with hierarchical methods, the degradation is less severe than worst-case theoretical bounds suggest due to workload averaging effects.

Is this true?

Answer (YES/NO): YES